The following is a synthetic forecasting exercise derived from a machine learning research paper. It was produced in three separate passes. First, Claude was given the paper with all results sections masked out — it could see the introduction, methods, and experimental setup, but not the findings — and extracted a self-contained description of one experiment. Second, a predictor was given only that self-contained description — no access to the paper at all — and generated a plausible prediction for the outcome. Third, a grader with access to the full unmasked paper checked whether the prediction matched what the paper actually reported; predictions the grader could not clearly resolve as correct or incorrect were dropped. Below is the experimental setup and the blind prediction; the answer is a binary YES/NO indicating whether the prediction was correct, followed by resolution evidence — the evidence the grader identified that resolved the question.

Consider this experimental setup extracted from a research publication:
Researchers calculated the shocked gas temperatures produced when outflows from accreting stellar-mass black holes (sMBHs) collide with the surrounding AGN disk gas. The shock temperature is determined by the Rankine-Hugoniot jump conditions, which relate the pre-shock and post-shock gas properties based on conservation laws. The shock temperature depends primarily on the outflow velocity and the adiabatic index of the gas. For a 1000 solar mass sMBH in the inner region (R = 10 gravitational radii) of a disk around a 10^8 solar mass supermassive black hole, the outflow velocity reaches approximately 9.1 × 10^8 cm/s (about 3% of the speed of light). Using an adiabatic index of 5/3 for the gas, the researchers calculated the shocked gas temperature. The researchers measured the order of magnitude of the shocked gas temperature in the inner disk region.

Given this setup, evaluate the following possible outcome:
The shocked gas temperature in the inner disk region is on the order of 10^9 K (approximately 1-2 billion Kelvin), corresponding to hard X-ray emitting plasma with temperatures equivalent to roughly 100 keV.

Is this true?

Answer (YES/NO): YES